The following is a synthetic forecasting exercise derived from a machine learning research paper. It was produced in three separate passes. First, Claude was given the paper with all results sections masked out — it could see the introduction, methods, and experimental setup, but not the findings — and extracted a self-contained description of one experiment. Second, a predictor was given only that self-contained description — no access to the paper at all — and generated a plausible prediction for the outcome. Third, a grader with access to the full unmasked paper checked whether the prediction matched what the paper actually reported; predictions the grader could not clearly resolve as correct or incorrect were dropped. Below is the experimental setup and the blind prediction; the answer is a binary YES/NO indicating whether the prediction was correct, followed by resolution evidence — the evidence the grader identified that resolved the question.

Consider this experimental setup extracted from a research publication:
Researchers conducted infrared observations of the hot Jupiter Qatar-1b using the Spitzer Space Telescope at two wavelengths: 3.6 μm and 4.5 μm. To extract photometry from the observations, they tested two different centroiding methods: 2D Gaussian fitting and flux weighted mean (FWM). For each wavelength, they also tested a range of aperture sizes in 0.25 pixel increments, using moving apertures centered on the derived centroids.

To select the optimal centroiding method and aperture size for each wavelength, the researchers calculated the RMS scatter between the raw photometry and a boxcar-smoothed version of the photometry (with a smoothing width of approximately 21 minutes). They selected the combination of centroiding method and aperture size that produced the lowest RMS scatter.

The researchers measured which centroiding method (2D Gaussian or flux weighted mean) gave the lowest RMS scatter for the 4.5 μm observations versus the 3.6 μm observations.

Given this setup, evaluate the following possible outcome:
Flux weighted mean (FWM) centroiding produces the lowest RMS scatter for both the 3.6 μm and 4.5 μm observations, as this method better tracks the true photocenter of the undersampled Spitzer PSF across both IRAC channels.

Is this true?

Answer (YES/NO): NO